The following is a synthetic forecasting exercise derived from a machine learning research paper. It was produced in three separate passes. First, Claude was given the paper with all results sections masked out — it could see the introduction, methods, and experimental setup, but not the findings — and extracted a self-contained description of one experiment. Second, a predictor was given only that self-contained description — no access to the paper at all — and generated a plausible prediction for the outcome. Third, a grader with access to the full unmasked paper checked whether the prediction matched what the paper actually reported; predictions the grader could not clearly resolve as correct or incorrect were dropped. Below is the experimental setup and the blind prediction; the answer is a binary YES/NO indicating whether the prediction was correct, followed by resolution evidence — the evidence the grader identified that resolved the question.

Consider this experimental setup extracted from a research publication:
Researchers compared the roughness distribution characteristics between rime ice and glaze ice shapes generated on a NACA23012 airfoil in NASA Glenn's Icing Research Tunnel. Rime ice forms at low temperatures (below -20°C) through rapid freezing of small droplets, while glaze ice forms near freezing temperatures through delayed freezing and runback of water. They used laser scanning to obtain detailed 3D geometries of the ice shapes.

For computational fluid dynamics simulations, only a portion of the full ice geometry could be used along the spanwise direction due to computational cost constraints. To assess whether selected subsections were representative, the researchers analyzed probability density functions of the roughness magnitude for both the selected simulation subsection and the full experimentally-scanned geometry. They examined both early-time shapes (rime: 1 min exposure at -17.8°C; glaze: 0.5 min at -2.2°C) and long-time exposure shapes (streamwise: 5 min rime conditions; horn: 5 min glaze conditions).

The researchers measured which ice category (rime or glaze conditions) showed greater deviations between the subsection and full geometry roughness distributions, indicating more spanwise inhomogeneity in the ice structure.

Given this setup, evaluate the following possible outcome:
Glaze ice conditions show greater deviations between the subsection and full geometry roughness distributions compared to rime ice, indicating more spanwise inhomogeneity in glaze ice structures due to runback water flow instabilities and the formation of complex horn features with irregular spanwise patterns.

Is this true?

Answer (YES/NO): YES